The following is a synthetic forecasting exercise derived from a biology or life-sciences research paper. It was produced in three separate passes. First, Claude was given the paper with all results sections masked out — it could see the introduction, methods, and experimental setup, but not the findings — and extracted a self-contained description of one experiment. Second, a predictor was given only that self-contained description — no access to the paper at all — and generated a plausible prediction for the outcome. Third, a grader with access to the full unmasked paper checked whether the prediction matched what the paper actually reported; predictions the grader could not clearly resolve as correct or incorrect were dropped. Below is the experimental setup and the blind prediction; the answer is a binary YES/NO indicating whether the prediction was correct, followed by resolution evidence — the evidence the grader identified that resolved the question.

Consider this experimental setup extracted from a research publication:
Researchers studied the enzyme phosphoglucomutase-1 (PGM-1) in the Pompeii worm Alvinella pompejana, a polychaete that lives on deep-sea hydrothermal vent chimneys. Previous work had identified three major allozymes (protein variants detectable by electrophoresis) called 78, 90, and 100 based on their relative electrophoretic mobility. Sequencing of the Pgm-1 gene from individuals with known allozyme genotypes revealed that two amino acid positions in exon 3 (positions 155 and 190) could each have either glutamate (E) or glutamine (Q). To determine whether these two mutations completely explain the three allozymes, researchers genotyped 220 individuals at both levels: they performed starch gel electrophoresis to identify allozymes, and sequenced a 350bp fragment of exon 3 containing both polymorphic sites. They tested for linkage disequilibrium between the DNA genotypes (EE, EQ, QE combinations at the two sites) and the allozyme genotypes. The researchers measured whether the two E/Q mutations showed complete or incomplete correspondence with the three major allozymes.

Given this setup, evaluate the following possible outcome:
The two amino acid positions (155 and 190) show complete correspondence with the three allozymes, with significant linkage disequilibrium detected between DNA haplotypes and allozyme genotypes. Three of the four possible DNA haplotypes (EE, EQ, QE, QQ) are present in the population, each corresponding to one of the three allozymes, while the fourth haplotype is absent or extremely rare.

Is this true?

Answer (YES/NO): YES